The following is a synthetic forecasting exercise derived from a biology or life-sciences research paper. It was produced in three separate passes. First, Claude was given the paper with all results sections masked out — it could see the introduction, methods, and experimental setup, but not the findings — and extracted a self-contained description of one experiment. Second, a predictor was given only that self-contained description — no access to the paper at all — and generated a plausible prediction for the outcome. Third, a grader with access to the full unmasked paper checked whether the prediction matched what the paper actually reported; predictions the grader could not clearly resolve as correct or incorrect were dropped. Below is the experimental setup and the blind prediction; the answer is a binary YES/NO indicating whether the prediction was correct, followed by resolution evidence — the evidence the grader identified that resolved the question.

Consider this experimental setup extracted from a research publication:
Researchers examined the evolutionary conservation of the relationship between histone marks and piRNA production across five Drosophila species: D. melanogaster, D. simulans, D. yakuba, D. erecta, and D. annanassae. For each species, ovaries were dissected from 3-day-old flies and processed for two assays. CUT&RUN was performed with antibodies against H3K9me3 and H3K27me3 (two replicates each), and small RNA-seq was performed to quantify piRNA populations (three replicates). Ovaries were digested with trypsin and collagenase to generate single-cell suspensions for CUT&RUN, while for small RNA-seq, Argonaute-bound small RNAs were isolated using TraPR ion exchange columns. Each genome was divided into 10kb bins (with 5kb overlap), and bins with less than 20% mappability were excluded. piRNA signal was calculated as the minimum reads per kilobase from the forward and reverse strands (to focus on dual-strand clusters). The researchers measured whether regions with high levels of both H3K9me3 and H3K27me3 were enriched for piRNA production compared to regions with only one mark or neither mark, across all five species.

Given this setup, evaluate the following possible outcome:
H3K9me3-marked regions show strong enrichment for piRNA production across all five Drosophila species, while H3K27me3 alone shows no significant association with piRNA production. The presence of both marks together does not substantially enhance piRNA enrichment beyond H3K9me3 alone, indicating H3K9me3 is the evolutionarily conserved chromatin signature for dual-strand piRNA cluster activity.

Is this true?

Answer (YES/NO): NO